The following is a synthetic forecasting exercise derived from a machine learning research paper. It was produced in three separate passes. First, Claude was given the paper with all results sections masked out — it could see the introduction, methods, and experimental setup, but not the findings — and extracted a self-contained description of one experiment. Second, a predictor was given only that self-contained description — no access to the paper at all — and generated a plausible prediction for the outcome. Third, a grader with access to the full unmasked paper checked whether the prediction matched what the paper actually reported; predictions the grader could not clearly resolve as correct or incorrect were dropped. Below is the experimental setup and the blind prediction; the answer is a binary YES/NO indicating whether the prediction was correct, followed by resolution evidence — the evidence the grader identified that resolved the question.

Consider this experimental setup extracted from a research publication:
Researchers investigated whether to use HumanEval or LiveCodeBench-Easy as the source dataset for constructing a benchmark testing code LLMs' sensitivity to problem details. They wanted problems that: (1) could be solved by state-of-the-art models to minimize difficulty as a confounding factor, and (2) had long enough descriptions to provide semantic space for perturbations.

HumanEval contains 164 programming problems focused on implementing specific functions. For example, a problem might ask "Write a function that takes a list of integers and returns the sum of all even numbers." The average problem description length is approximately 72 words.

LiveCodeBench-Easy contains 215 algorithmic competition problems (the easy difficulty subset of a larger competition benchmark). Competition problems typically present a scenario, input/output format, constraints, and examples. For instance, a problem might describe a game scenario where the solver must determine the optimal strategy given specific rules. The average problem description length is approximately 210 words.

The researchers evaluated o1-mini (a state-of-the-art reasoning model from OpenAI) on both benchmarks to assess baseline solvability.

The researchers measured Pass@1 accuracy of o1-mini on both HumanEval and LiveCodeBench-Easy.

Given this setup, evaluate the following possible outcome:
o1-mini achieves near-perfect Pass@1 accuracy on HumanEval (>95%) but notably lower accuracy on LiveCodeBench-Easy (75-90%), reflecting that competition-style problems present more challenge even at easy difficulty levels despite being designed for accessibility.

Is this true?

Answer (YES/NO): NO